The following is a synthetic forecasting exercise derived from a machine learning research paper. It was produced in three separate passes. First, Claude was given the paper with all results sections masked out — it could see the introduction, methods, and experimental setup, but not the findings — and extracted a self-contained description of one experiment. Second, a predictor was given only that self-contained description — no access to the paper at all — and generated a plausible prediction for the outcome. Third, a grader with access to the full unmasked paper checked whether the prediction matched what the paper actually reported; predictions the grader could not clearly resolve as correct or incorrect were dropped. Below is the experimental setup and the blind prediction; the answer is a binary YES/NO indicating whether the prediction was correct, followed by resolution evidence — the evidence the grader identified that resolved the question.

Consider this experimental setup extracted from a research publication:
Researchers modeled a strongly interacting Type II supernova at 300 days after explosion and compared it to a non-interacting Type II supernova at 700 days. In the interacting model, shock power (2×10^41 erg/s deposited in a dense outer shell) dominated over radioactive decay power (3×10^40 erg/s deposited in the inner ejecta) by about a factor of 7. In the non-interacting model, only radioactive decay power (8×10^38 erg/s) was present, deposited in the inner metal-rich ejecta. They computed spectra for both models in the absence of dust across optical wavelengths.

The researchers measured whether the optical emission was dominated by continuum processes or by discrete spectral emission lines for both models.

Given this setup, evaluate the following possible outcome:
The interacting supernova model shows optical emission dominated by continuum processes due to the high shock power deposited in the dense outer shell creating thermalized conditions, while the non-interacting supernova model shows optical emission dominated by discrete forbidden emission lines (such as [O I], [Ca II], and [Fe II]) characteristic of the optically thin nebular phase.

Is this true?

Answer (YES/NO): NO